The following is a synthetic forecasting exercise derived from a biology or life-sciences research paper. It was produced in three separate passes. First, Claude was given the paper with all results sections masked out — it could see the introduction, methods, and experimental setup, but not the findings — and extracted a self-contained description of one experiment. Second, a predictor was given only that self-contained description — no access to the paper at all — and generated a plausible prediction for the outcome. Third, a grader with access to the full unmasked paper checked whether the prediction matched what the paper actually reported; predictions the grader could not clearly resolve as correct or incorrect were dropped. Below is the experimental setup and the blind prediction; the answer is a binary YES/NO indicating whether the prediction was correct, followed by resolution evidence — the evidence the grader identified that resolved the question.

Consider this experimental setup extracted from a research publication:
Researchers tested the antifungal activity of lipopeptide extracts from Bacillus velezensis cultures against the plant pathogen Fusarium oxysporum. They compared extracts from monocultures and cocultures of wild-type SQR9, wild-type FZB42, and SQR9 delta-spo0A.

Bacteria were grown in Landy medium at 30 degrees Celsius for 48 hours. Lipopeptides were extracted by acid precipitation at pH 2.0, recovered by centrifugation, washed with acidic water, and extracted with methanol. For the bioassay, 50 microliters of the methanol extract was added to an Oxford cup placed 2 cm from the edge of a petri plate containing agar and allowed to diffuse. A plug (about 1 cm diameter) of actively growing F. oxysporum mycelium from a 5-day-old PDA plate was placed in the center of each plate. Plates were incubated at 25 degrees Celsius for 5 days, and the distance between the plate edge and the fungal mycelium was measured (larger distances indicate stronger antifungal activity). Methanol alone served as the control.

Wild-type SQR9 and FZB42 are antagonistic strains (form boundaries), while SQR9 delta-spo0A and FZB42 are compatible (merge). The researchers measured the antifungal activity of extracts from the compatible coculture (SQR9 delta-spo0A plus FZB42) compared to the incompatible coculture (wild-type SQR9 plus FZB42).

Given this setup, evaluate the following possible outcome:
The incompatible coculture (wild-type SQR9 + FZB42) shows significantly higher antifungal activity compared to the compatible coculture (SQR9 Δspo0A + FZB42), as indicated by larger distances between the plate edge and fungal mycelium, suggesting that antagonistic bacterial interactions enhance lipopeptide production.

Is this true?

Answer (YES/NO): NO